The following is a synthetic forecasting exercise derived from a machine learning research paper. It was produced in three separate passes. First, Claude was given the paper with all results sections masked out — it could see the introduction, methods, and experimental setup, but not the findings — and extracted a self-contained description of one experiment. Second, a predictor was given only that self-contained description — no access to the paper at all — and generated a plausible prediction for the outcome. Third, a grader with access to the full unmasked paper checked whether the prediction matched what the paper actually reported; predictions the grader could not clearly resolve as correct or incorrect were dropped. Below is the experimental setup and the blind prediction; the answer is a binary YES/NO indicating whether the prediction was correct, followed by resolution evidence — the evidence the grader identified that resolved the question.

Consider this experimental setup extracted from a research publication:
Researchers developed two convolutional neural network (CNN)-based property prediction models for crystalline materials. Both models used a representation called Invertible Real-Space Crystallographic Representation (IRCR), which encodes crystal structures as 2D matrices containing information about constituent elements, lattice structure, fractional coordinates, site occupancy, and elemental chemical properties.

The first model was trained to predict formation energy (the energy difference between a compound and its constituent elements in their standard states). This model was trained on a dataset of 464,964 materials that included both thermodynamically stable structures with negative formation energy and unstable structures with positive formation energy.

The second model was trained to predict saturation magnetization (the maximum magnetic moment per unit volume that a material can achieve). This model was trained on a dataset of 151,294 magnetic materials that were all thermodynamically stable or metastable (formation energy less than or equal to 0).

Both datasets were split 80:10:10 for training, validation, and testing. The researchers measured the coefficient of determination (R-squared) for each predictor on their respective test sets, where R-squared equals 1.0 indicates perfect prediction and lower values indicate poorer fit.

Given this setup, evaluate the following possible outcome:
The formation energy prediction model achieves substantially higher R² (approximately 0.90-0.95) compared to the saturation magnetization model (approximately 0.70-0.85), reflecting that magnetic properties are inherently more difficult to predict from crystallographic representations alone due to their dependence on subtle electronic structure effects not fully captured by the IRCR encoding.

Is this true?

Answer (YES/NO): NO